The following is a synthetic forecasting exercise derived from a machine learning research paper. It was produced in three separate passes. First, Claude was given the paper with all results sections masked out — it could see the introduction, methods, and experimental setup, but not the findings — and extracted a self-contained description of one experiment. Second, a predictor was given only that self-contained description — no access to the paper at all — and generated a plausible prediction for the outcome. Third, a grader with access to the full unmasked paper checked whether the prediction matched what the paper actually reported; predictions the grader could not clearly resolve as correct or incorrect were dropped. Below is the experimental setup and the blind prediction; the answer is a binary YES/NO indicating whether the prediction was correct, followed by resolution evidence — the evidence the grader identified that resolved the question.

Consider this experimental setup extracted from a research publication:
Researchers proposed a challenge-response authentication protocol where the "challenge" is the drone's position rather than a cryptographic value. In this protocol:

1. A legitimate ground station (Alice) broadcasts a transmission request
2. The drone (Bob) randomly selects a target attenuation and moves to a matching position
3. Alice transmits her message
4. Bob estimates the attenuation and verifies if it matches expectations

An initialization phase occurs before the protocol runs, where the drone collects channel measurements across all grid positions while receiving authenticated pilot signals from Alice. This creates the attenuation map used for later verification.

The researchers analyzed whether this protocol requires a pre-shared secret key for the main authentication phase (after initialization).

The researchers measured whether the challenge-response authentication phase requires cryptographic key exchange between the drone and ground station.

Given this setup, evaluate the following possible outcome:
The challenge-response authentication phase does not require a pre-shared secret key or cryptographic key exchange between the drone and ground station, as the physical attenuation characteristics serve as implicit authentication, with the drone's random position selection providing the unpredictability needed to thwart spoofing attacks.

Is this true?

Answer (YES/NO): YES